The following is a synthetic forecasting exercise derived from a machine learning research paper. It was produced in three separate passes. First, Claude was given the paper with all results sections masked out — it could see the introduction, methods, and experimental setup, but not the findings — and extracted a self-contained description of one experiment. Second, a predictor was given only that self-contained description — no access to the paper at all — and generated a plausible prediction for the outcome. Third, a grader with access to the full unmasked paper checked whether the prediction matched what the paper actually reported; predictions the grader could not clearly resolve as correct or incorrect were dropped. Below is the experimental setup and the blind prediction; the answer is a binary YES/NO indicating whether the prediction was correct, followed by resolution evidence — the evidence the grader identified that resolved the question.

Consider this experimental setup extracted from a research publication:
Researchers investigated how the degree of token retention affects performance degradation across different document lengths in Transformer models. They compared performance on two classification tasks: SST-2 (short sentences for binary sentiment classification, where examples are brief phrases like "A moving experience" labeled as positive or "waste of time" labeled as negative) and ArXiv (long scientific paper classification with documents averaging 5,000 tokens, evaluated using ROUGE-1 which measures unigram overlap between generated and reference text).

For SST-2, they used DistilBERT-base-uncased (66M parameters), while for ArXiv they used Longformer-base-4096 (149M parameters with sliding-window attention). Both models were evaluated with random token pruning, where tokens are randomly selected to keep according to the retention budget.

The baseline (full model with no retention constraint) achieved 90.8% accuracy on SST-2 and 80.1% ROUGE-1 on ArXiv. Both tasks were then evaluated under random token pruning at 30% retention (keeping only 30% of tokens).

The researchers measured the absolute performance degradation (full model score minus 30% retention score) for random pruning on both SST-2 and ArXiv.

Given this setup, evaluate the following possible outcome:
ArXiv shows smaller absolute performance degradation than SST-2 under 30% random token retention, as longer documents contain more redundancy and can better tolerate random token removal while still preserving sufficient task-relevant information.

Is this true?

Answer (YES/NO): NO